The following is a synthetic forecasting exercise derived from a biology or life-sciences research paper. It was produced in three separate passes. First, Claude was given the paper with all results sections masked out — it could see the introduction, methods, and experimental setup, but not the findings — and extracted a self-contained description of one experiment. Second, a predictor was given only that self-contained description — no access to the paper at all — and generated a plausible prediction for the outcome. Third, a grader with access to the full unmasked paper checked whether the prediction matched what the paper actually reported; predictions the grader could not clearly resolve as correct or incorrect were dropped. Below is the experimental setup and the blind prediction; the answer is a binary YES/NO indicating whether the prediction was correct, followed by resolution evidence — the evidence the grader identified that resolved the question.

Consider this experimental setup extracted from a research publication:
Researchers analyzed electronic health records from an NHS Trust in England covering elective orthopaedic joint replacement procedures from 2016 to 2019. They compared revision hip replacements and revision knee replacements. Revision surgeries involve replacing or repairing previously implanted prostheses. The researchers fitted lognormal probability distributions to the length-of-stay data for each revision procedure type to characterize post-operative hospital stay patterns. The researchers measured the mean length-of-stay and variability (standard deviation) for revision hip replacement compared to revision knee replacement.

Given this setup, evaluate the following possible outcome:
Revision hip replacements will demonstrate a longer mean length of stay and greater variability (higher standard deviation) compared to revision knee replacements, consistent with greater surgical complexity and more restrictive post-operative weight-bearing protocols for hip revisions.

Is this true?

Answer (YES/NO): NO